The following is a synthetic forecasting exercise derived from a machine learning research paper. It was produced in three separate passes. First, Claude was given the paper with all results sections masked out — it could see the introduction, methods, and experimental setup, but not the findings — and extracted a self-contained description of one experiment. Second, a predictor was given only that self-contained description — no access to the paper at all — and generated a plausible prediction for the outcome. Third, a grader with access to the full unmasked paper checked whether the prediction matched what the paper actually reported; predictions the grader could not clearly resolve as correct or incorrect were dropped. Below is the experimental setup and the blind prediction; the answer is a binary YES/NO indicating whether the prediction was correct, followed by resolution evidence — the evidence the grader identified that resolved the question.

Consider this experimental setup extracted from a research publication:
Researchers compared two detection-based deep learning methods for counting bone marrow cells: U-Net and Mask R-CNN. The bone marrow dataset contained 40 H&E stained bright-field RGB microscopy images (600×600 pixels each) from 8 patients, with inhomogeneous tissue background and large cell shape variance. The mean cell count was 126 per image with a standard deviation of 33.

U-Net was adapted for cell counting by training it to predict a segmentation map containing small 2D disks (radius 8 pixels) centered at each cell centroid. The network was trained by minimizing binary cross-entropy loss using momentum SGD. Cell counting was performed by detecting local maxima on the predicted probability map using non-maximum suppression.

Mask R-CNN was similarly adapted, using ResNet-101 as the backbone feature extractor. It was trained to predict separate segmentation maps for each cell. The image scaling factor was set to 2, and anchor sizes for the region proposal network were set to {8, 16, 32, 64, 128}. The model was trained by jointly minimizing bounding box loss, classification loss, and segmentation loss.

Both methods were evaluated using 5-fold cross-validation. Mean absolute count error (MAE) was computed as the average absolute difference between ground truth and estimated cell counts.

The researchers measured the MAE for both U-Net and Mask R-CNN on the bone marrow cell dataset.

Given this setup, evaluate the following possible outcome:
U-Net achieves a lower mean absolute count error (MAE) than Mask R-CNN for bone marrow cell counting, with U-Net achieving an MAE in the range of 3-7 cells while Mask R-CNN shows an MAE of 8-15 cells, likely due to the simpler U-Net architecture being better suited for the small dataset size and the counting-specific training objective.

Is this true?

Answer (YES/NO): NO